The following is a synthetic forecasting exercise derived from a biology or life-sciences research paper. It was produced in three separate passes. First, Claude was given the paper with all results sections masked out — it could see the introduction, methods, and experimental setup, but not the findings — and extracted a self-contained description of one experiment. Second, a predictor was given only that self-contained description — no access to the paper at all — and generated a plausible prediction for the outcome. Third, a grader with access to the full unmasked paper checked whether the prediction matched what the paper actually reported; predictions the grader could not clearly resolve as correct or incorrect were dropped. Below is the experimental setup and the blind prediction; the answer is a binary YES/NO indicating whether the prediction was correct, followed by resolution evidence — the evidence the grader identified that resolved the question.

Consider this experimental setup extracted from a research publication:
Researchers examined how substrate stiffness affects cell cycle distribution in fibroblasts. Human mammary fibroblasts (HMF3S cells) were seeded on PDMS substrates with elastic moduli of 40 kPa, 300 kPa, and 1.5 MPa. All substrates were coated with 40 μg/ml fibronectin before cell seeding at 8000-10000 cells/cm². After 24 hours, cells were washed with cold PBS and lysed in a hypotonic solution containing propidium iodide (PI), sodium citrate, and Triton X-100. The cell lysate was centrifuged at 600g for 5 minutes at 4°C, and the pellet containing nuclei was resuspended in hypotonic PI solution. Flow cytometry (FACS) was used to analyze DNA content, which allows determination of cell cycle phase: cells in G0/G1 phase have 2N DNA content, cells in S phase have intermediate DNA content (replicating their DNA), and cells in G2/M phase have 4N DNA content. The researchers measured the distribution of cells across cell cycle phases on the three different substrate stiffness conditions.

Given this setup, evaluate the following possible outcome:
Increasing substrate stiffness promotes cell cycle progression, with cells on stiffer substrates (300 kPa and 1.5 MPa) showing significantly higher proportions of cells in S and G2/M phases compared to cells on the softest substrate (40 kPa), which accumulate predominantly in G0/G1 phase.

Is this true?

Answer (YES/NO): YES